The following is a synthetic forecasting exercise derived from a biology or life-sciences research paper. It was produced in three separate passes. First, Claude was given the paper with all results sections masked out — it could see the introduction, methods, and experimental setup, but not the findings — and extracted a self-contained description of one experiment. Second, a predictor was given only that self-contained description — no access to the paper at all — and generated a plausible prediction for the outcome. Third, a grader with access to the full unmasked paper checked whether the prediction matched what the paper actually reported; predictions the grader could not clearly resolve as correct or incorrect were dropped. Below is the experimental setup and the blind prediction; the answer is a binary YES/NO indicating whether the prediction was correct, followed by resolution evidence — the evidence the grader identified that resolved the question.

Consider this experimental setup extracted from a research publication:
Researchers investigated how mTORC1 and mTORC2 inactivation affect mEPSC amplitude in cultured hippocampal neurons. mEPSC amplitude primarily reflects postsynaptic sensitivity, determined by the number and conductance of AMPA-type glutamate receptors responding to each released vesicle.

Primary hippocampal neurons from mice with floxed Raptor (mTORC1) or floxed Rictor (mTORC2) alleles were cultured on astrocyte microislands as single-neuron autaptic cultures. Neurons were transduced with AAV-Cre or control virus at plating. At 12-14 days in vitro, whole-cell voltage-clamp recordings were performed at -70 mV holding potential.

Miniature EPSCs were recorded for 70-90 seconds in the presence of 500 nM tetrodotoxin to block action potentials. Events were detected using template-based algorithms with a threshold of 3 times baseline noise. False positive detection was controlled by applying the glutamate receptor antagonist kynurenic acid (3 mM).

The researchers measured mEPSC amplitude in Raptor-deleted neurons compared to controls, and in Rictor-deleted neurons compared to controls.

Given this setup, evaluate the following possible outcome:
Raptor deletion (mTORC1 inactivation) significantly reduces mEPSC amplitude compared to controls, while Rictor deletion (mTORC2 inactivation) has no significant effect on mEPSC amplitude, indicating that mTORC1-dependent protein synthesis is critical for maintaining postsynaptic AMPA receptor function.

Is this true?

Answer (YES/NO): YES